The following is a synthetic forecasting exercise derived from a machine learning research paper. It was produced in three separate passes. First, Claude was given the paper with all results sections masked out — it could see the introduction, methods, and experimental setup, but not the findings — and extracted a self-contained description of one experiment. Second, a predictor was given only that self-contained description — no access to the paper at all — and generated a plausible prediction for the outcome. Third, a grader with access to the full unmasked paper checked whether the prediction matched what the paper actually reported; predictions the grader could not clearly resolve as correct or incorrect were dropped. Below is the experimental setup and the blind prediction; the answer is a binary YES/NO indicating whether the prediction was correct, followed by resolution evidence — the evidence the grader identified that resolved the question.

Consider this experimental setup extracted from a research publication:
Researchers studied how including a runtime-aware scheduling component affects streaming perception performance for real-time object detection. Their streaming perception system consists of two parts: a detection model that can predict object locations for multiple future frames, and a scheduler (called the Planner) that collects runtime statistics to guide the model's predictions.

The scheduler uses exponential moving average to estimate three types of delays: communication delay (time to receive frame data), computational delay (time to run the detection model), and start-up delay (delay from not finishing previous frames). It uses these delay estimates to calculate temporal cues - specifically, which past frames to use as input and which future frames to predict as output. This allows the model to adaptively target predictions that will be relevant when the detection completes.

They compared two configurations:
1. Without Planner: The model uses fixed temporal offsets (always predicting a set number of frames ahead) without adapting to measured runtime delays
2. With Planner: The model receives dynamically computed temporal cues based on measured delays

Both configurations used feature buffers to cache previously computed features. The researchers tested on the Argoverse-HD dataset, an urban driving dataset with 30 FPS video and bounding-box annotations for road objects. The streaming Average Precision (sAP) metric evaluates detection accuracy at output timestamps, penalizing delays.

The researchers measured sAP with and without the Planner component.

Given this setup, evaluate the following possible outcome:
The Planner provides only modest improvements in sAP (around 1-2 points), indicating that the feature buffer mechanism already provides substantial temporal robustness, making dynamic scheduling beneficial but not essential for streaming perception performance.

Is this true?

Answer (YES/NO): NO